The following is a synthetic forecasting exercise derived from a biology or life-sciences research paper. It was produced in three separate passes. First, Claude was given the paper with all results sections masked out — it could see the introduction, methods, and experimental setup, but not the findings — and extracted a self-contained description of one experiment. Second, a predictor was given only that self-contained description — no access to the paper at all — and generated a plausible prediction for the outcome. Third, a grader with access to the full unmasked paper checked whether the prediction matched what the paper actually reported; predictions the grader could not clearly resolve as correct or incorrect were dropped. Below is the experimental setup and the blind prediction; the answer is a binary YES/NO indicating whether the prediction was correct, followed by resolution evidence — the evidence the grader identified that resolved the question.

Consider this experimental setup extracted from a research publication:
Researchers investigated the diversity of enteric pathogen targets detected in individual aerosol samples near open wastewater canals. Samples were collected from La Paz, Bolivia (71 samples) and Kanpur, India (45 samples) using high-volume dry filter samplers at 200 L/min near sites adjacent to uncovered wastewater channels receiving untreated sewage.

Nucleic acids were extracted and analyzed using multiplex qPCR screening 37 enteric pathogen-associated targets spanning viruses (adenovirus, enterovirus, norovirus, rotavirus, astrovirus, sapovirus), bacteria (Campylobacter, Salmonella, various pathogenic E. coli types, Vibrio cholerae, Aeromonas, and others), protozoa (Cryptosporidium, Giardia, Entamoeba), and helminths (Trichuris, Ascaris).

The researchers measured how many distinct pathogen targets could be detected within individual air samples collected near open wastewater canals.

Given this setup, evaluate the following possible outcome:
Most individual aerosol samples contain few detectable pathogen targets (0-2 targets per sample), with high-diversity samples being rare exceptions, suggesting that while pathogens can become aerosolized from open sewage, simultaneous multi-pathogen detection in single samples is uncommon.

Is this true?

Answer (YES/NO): NO